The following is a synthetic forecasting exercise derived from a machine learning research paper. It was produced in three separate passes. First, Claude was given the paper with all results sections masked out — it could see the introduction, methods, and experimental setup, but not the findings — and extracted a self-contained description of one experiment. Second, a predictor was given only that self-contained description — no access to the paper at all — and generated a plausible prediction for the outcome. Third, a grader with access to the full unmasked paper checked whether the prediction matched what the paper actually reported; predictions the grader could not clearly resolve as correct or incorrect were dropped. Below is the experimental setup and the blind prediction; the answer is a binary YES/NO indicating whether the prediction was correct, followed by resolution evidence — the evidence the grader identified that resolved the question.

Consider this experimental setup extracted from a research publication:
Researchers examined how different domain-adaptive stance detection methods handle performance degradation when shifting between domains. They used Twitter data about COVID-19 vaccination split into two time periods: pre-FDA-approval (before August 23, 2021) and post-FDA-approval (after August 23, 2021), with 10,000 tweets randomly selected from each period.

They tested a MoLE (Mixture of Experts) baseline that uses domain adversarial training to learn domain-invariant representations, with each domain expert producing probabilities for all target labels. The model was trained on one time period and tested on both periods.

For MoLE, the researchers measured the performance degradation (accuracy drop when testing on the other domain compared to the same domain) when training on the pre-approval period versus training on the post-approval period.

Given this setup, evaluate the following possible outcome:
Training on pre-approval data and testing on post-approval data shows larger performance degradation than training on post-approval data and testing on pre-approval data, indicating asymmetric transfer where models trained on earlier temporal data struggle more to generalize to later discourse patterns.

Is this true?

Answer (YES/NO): YES